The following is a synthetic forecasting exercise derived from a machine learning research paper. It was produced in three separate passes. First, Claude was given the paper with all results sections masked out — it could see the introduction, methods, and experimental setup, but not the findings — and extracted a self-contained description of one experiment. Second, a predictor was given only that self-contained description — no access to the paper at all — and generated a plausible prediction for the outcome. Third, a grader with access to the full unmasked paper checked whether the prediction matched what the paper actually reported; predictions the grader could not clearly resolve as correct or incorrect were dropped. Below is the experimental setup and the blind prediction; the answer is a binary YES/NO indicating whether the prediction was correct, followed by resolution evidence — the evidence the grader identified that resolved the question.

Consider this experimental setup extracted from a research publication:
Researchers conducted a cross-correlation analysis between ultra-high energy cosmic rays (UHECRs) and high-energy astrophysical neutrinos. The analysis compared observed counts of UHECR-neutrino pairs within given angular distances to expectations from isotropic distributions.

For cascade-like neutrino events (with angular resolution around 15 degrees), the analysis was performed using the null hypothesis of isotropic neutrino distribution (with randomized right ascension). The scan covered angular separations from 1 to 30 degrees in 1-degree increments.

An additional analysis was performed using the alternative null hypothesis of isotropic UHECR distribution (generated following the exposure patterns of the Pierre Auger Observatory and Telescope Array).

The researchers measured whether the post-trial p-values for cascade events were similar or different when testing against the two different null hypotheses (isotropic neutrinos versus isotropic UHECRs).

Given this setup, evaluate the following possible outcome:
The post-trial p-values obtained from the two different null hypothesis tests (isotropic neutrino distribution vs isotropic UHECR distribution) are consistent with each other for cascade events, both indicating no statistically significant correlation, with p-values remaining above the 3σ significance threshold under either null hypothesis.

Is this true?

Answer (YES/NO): YES